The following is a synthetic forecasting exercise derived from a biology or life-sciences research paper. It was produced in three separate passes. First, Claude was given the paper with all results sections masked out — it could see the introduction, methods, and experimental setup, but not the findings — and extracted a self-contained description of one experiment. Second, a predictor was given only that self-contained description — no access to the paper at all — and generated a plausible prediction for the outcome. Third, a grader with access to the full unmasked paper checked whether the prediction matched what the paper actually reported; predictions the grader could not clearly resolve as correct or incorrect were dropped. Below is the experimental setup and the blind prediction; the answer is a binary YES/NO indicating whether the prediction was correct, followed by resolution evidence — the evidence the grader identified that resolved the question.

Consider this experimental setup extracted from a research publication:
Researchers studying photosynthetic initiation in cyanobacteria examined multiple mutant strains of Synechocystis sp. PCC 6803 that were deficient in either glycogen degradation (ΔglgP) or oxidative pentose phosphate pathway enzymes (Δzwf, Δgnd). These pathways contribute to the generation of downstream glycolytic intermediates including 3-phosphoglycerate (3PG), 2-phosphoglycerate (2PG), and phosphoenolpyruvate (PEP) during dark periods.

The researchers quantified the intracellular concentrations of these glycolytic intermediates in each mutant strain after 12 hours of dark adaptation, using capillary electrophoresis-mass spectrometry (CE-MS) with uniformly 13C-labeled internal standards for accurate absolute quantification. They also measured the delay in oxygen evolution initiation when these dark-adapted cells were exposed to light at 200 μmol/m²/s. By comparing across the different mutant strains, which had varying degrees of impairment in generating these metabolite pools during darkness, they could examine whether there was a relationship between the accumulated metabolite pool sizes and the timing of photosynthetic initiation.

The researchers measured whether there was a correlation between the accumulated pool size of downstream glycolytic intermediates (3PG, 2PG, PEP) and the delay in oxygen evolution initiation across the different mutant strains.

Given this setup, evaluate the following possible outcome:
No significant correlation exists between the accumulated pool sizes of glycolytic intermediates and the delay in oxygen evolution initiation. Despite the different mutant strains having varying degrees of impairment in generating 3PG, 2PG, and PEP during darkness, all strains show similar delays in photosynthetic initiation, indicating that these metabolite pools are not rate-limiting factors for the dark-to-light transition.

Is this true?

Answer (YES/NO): NO